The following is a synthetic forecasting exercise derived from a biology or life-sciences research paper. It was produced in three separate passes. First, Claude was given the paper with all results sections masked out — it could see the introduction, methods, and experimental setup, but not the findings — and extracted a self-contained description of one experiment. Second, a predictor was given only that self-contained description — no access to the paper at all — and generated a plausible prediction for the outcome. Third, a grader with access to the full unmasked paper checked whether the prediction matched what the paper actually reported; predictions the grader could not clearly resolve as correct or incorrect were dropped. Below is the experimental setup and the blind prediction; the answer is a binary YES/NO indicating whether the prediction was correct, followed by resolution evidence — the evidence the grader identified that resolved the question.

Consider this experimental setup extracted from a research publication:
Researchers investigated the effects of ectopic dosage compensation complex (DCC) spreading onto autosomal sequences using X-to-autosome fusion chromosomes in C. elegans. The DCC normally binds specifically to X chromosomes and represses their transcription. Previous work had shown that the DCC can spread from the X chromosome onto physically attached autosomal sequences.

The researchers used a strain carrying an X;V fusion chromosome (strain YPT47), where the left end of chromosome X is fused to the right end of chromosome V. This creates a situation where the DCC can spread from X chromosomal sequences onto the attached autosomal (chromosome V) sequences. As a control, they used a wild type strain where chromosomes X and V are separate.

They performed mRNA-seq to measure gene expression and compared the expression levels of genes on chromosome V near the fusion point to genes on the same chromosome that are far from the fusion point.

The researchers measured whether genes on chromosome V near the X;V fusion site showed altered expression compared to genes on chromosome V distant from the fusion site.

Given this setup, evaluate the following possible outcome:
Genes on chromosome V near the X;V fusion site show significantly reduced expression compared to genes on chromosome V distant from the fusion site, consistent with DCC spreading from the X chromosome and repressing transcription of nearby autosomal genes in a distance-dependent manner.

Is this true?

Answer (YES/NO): YES